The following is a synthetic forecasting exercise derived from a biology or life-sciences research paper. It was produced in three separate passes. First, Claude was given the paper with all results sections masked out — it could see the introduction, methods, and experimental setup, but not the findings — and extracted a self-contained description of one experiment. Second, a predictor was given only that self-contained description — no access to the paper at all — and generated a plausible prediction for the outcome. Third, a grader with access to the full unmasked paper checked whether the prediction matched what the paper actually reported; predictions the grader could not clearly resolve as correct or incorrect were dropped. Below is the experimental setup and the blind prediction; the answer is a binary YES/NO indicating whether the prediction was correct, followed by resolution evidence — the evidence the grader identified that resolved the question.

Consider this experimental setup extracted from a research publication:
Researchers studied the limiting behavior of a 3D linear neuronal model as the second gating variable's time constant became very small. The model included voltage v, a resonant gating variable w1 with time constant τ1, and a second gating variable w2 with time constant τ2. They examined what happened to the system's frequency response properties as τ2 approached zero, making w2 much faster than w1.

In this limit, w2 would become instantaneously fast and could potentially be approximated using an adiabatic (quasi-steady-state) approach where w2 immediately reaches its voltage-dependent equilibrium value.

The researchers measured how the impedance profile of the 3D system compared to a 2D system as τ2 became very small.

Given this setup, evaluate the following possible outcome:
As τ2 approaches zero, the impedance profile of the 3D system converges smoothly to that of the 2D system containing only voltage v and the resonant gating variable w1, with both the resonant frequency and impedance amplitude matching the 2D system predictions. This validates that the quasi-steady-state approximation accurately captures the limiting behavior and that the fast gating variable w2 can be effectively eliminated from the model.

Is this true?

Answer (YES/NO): NO